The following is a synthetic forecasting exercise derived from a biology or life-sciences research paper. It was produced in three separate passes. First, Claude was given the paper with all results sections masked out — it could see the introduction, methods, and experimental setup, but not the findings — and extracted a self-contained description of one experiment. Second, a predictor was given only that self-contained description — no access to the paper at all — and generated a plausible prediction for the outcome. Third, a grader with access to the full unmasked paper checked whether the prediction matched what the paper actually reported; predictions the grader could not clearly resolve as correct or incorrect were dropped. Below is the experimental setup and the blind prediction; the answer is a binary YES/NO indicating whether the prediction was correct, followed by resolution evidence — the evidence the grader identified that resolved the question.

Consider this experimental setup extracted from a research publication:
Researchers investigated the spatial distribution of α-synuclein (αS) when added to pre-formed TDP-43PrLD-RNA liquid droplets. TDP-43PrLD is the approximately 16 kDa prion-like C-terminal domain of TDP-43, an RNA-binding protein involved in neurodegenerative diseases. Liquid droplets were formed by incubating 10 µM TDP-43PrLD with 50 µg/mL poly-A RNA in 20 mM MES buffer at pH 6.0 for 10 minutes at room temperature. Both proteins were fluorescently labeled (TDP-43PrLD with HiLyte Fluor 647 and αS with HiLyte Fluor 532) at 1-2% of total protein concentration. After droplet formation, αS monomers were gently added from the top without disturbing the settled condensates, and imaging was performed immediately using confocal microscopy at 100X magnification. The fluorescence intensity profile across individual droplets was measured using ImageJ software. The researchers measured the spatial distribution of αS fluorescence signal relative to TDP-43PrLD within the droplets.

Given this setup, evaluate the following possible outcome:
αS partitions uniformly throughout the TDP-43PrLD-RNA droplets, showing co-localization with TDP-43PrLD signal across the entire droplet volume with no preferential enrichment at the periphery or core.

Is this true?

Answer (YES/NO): NO